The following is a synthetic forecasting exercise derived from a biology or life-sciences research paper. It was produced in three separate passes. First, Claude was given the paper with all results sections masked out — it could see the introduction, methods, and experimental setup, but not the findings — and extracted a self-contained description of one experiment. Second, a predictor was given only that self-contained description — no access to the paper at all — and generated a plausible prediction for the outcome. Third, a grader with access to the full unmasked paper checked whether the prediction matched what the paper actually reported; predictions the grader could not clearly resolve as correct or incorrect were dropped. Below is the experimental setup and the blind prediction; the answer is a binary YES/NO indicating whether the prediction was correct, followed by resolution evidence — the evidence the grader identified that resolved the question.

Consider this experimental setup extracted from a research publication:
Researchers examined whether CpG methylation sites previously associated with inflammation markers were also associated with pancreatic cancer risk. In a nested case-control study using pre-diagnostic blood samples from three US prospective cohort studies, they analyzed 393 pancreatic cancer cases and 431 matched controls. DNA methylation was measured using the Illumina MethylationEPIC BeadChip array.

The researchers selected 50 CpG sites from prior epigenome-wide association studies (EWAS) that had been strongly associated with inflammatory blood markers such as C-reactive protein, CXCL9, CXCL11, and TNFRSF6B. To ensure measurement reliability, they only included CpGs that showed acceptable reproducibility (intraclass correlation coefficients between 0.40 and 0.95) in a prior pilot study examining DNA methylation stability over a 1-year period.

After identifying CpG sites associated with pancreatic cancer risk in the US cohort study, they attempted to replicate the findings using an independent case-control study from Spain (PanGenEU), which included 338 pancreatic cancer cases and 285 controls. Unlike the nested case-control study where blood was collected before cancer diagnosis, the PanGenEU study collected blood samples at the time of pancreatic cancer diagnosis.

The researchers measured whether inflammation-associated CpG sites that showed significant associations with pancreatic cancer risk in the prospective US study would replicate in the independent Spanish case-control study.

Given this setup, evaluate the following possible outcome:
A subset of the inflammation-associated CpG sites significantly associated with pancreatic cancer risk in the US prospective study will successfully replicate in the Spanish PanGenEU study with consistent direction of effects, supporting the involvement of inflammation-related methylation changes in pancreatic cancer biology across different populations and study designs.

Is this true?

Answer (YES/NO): YES